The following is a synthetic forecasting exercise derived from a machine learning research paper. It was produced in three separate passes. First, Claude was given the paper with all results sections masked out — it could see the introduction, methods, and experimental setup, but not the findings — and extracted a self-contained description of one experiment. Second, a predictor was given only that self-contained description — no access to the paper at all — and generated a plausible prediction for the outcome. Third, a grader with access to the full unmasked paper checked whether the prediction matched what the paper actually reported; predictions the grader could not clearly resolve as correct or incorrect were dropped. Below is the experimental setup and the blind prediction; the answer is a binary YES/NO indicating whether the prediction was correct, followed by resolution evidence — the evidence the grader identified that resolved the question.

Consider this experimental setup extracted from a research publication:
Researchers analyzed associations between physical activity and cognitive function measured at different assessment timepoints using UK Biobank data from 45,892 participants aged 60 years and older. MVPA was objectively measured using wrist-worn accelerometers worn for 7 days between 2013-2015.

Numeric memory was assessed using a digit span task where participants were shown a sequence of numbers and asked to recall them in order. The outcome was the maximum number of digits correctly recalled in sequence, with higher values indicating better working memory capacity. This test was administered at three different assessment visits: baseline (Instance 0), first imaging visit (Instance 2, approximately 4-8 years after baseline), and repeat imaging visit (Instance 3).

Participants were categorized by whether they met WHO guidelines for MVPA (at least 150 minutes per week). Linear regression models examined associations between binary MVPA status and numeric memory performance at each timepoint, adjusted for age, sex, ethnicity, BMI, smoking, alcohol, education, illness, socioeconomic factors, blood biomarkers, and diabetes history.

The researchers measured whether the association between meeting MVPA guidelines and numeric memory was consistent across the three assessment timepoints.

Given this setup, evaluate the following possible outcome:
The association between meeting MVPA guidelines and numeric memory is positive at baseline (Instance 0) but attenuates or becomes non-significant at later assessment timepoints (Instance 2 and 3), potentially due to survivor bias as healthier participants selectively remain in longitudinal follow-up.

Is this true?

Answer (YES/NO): NO